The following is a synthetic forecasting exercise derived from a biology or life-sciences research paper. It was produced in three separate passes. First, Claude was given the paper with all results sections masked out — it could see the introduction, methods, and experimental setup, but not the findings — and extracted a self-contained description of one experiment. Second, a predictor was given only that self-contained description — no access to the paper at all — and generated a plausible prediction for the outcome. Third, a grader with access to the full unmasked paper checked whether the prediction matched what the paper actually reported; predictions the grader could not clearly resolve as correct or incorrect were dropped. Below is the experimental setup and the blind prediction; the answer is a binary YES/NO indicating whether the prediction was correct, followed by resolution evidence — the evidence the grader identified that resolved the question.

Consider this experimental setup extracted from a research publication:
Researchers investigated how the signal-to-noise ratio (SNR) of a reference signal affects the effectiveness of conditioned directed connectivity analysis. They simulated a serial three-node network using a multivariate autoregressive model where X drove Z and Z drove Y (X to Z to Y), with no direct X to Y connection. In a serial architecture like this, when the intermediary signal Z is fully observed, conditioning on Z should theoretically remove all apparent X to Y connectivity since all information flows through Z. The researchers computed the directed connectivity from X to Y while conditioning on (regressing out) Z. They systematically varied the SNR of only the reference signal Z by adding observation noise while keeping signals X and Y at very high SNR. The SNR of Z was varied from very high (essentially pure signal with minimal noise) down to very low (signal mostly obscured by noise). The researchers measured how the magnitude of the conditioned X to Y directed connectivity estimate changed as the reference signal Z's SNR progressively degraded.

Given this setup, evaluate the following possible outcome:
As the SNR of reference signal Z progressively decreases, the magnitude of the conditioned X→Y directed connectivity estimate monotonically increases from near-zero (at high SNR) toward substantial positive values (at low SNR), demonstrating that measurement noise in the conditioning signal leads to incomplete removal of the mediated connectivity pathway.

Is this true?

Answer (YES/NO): YES